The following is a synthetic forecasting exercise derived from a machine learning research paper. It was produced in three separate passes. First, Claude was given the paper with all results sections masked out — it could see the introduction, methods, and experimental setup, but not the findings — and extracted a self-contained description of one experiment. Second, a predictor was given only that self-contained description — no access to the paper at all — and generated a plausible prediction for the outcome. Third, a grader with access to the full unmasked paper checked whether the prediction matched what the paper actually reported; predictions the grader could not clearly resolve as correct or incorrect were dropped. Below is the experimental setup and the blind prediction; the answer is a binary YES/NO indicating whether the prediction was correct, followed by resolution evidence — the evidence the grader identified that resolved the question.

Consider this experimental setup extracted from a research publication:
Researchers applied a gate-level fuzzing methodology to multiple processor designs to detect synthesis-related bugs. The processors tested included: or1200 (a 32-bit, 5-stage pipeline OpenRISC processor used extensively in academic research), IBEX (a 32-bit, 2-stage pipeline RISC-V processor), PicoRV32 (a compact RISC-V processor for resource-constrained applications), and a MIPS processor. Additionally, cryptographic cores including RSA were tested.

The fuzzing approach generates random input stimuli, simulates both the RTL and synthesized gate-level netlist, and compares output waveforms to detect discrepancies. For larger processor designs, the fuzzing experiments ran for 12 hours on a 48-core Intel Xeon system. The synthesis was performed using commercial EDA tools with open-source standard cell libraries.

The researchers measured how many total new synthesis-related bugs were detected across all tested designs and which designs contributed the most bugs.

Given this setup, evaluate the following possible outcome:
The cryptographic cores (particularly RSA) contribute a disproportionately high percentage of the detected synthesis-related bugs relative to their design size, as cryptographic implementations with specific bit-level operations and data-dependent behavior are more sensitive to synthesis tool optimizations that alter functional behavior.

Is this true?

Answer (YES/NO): NO